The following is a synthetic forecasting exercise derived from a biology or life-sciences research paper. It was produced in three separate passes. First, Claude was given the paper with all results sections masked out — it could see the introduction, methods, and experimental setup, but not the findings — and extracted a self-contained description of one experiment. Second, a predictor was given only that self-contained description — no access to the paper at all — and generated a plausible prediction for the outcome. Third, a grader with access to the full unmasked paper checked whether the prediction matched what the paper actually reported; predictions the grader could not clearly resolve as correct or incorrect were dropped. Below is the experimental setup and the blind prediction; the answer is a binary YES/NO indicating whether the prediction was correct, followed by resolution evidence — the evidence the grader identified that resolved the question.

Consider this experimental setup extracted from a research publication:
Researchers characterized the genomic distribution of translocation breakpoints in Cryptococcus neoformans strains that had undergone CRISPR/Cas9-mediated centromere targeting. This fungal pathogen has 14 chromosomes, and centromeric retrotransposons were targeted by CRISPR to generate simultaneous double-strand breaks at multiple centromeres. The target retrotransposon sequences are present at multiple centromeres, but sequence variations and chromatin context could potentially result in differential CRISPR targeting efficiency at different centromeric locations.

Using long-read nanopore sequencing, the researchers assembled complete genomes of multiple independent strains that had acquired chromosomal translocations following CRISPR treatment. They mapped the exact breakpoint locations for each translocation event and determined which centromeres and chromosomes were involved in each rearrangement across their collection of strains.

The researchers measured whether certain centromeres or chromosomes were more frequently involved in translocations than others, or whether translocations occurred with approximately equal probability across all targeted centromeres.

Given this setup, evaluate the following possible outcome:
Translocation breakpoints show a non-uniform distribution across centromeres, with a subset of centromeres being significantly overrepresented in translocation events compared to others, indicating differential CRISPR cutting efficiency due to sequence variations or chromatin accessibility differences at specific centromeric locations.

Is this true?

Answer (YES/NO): NO